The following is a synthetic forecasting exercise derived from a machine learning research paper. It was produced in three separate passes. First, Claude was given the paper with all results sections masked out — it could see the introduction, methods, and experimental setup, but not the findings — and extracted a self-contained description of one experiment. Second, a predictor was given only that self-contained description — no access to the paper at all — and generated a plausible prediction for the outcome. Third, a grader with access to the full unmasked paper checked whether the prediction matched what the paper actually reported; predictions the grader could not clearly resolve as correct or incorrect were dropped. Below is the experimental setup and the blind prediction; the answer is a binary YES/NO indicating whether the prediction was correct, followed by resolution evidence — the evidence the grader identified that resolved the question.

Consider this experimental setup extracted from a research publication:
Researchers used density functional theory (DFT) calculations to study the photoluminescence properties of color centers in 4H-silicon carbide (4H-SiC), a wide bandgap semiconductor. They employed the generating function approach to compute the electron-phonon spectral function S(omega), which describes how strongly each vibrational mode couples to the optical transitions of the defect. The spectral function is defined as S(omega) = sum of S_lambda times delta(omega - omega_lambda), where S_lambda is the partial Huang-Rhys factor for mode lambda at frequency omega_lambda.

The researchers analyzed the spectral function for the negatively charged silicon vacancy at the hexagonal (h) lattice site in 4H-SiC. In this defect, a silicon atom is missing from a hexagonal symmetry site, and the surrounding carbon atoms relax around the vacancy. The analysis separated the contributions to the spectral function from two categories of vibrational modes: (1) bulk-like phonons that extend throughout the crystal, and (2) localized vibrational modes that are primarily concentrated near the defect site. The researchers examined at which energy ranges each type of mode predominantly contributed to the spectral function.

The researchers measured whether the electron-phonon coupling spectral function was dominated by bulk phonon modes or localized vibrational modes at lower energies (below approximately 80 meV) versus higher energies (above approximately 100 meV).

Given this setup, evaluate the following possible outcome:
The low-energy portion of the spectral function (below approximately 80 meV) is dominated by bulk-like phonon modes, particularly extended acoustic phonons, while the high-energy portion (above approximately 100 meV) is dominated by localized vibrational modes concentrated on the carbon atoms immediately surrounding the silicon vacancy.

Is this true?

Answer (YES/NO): NO